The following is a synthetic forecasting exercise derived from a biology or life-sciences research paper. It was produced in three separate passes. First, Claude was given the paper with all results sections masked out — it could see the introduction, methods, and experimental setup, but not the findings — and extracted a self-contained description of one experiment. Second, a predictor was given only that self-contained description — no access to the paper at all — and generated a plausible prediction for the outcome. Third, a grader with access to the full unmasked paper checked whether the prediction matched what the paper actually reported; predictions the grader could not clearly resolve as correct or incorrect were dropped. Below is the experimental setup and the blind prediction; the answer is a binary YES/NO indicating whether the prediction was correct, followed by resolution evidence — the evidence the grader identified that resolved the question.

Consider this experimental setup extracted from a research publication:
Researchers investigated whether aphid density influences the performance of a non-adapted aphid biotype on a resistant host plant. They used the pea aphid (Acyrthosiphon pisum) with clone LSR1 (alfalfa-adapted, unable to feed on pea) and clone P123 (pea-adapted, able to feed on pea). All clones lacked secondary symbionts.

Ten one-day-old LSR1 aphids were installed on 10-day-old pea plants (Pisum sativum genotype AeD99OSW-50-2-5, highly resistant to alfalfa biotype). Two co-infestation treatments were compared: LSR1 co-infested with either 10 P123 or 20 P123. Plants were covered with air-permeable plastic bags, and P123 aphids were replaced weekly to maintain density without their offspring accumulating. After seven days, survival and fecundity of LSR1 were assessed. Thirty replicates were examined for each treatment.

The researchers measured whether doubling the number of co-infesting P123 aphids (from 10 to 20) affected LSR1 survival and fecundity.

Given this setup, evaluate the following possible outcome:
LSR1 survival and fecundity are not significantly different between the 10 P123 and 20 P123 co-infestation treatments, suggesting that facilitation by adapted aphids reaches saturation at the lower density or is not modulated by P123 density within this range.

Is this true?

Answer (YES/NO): YES